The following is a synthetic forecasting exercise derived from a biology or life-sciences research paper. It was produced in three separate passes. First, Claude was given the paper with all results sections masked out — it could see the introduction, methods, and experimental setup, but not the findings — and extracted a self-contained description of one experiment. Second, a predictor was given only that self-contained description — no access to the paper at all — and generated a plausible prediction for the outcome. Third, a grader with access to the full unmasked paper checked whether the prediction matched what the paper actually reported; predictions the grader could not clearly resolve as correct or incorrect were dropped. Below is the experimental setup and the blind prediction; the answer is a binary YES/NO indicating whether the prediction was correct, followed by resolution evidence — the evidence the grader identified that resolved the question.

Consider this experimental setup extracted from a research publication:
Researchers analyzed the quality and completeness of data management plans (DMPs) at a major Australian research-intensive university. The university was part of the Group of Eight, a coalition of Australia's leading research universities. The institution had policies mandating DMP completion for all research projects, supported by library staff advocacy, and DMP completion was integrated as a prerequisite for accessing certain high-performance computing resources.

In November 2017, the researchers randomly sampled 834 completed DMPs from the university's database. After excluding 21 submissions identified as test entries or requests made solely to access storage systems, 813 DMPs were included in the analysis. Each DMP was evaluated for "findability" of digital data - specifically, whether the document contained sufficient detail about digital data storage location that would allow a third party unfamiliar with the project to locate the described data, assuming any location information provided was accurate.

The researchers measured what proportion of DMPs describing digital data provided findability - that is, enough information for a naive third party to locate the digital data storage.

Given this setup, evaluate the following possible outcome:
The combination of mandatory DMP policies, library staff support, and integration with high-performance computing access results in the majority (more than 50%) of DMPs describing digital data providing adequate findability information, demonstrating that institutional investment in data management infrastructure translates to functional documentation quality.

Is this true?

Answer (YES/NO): NO